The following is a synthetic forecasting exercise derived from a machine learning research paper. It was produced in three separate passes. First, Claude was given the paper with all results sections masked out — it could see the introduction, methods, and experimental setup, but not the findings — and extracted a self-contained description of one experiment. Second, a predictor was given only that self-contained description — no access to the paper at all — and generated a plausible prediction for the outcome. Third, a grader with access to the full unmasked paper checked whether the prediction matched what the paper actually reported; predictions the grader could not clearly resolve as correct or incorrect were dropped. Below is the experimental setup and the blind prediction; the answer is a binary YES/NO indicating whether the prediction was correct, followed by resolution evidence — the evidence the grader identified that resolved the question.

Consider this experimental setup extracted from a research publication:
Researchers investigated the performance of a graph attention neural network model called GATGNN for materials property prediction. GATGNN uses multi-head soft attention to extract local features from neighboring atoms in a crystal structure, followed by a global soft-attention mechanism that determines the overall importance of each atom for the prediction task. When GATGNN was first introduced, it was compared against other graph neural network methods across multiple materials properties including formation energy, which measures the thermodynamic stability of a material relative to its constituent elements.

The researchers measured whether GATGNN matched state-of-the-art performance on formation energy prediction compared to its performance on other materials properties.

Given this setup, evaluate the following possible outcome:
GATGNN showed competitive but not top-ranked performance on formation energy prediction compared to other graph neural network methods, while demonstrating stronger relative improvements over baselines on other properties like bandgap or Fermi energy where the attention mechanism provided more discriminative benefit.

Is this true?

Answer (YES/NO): NO